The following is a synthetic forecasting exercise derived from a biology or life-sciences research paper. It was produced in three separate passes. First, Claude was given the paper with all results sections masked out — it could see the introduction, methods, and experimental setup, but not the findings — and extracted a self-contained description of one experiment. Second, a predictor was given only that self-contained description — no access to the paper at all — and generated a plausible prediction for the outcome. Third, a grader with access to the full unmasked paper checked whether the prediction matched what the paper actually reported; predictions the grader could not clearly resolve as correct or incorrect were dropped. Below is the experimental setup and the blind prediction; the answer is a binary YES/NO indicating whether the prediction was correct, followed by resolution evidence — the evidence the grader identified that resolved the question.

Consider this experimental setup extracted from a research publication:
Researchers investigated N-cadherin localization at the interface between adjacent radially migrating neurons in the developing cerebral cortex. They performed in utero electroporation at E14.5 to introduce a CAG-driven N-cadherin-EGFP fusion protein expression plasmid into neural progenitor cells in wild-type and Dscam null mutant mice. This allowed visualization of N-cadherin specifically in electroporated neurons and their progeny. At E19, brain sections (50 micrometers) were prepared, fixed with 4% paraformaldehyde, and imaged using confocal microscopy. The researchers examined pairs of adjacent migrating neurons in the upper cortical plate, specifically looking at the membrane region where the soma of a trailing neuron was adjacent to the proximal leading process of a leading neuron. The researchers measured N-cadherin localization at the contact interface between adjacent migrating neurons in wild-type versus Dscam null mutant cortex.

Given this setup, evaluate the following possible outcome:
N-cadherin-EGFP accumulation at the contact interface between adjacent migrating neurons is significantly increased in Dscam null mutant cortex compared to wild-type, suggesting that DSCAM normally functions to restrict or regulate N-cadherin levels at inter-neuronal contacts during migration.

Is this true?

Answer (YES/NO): YES